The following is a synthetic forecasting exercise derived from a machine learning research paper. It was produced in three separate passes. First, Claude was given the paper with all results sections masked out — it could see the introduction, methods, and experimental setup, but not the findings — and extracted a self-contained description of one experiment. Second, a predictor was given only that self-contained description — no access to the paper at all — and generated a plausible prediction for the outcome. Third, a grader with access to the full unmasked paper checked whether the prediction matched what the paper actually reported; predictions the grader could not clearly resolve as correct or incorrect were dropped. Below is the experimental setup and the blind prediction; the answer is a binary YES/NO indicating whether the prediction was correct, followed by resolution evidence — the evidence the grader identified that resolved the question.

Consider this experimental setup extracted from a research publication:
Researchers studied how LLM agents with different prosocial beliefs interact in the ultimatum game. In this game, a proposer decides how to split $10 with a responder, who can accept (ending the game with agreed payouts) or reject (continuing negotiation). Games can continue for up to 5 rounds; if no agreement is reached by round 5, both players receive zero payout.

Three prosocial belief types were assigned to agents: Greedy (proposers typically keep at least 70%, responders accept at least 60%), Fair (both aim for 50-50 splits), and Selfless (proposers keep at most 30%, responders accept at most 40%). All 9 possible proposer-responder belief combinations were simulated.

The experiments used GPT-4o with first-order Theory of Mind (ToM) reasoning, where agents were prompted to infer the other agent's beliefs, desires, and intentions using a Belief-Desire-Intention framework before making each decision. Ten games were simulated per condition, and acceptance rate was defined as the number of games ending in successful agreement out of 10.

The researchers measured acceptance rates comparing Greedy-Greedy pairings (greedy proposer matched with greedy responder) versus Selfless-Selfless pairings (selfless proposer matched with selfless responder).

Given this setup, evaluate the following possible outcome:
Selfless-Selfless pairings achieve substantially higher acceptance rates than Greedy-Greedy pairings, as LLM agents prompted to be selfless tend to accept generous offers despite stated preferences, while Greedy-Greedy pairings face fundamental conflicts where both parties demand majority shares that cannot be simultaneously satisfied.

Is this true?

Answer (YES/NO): NO